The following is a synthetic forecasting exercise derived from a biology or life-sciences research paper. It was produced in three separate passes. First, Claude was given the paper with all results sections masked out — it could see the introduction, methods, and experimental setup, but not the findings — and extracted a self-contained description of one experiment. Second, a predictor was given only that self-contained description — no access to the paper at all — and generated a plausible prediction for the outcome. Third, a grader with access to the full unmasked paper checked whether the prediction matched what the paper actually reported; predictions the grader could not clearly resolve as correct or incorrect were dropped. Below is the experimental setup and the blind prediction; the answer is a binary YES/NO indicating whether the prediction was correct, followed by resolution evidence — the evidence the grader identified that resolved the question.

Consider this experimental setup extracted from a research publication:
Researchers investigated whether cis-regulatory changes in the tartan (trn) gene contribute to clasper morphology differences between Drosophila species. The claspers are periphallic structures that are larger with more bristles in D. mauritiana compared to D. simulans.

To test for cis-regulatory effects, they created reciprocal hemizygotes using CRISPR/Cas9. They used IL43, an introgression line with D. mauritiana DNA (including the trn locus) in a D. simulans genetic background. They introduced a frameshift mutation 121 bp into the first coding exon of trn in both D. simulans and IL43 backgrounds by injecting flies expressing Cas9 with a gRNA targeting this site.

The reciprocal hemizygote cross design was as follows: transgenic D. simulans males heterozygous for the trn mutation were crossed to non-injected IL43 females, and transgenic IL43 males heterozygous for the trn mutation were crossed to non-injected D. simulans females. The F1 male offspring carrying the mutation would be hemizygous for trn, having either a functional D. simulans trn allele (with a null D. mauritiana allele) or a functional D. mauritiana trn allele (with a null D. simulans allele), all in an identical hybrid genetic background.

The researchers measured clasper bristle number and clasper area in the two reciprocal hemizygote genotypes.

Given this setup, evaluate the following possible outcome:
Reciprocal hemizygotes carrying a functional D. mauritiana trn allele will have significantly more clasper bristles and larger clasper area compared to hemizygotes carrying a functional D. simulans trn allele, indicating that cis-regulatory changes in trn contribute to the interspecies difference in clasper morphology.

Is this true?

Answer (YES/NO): YES